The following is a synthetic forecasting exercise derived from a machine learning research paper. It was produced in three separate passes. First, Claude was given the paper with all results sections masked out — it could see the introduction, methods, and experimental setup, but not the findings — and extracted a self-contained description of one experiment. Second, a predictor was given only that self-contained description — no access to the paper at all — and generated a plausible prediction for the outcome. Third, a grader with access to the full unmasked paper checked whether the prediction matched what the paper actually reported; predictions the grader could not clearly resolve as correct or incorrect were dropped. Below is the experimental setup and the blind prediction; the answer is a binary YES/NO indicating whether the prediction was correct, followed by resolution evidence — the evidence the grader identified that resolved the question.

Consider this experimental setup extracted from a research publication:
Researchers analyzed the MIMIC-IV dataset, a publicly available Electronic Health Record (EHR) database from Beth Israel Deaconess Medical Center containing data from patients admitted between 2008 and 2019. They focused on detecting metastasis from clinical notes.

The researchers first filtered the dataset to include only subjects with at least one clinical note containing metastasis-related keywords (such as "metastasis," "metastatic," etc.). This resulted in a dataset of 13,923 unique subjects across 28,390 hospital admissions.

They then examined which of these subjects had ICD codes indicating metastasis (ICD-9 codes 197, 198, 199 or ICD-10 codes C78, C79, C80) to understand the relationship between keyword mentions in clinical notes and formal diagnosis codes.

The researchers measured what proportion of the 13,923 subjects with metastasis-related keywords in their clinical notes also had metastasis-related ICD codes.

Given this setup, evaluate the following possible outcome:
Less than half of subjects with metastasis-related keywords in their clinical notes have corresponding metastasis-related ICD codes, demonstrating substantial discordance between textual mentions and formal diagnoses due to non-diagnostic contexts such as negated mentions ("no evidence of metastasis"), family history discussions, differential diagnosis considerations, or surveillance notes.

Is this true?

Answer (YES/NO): NO